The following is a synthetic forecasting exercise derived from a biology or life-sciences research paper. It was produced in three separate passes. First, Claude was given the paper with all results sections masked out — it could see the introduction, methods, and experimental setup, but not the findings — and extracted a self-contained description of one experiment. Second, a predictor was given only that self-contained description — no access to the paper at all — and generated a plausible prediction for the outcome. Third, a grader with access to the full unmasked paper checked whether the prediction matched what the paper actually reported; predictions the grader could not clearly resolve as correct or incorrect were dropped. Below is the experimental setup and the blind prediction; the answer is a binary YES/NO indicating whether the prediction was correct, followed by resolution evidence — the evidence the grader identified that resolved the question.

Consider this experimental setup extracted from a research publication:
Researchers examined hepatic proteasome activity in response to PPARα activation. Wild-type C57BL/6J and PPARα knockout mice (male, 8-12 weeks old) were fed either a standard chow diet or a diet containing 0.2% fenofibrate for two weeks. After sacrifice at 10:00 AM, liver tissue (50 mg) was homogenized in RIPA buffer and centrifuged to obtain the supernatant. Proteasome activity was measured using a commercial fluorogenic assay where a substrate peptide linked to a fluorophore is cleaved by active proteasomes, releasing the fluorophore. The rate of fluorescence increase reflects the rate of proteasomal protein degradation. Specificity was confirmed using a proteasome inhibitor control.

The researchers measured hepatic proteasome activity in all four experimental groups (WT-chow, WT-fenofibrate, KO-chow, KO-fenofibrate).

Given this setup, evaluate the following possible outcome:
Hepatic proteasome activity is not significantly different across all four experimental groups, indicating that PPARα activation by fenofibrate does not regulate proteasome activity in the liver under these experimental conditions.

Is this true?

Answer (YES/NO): NO